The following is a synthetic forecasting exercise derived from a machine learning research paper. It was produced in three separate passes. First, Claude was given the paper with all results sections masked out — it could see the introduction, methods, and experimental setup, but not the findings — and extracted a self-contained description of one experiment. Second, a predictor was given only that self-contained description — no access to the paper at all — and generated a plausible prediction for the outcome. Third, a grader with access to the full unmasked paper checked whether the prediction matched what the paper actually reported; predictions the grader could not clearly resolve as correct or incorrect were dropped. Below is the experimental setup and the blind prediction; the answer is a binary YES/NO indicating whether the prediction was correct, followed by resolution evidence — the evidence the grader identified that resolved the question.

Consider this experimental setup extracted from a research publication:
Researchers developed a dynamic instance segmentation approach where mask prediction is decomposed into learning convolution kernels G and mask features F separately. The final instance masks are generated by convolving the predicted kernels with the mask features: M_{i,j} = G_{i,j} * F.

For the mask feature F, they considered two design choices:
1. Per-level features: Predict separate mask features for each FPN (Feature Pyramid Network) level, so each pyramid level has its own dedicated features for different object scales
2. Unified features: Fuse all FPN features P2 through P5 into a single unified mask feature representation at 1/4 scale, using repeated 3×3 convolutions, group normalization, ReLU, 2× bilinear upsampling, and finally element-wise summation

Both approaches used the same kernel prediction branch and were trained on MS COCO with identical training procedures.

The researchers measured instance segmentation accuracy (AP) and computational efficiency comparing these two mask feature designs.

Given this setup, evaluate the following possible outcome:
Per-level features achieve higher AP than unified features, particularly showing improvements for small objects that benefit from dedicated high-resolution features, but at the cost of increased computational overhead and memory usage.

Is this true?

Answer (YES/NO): NO